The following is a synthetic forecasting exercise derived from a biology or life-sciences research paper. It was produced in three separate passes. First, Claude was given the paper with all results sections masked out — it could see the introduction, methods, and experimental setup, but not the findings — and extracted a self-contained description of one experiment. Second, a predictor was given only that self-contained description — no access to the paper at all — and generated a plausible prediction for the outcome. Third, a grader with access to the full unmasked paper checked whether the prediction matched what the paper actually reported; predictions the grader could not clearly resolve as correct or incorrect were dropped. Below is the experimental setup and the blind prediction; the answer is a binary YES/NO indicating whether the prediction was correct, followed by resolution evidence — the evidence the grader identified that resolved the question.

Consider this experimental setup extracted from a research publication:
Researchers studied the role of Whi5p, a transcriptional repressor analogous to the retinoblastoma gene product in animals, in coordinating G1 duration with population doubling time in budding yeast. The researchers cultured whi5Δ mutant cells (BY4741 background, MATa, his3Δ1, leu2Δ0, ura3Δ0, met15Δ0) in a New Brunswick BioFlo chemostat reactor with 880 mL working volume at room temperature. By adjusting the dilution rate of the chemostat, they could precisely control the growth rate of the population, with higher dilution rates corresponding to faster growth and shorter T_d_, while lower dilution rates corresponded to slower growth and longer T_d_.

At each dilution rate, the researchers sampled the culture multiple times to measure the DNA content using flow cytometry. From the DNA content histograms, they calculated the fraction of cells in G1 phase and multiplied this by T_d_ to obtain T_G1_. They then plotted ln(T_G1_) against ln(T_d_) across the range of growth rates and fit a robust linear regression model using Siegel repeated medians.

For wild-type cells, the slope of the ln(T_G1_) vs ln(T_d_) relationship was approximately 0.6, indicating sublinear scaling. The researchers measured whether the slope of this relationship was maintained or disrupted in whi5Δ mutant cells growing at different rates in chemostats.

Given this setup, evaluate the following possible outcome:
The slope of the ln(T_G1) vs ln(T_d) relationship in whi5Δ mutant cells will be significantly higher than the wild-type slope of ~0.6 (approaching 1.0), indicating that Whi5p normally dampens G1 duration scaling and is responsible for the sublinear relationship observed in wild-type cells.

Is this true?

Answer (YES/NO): NO